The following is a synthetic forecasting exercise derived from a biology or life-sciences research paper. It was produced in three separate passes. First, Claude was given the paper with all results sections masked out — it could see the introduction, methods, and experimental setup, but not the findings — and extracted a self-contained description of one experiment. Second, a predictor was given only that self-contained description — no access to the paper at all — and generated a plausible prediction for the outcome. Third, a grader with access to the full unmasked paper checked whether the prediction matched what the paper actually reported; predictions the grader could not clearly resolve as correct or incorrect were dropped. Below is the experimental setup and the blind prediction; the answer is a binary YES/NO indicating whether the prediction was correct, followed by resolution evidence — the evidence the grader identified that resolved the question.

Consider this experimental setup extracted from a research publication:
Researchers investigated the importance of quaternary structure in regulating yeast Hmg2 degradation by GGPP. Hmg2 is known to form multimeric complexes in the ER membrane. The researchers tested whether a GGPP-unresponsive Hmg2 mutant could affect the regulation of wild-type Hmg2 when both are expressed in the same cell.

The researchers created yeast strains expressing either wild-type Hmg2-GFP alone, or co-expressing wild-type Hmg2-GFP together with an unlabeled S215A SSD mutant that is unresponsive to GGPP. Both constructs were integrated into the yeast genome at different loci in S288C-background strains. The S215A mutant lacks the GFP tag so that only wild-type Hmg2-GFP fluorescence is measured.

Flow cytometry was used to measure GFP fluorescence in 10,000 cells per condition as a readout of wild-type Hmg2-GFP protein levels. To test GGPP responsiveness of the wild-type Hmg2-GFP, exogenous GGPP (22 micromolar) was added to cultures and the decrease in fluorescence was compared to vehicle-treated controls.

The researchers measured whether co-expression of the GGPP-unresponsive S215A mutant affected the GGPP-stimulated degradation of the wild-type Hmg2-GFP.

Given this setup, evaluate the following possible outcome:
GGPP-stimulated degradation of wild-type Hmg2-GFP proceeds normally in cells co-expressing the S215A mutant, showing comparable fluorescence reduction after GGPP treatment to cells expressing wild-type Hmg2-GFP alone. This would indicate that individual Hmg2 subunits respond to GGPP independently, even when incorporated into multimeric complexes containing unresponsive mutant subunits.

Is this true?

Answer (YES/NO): NO